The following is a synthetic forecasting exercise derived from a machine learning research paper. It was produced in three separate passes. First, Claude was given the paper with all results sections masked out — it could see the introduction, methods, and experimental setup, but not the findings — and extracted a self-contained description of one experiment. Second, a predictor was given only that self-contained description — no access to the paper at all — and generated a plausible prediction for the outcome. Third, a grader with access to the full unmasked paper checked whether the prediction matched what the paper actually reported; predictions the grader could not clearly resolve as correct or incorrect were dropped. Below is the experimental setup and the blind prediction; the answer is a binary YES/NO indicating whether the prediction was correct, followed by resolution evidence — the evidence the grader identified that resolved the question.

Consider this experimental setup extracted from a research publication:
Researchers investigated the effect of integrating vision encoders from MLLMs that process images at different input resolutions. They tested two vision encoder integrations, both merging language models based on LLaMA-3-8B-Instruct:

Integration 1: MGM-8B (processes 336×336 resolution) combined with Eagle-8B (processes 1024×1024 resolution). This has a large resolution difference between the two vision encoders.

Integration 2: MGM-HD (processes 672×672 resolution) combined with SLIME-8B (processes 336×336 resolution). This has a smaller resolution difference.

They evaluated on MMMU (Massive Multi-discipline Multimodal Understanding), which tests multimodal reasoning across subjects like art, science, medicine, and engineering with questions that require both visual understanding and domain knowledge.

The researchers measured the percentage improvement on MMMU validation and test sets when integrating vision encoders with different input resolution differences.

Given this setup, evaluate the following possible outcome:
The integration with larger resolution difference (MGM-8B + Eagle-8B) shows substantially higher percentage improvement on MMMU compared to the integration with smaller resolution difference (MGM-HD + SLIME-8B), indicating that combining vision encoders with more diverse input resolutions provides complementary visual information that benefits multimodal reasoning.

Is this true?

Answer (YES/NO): YES